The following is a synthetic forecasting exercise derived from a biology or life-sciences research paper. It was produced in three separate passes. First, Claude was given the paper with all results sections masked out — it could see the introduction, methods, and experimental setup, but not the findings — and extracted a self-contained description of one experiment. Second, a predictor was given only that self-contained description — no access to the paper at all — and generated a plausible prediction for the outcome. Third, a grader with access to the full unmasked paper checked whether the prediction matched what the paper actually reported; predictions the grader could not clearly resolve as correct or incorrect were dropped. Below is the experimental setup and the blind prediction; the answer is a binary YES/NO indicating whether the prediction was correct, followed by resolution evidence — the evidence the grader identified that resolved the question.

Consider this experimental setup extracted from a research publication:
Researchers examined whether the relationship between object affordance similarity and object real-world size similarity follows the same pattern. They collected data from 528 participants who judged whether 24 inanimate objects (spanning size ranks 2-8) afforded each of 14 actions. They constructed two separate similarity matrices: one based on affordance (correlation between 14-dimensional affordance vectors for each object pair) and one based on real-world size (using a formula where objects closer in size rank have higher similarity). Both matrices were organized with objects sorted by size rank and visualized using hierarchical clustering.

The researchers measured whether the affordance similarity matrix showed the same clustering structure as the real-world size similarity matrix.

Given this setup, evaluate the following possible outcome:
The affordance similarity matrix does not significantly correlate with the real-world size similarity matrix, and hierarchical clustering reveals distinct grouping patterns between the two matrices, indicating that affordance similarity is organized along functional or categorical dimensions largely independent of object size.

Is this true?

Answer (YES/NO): NO